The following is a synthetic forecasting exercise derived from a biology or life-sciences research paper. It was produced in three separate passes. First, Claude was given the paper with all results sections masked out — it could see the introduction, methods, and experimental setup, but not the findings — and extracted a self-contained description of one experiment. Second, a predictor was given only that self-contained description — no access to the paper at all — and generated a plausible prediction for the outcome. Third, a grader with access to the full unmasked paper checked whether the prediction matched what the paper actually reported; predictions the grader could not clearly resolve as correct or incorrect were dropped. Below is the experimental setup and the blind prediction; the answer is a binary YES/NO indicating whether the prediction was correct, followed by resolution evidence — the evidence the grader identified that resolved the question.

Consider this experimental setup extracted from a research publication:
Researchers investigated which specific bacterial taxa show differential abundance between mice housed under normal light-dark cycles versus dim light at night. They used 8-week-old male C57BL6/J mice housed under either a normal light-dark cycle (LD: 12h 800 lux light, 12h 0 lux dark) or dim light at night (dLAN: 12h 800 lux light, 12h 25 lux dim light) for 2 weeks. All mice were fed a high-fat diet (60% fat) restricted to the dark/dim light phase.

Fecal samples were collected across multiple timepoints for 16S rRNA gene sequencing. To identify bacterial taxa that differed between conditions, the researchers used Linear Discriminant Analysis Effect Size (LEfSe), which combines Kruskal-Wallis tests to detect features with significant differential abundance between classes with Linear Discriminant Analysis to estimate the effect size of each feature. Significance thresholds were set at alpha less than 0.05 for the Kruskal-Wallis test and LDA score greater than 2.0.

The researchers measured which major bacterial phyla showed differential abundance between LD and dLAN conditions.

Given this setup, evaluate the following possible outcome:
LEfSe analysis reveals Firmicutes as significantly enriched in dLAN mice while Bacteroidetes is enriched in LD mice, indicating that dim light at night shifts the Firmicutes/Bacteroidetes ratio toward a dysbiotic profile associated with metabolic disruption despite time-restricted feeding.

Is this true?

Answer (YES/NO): NO